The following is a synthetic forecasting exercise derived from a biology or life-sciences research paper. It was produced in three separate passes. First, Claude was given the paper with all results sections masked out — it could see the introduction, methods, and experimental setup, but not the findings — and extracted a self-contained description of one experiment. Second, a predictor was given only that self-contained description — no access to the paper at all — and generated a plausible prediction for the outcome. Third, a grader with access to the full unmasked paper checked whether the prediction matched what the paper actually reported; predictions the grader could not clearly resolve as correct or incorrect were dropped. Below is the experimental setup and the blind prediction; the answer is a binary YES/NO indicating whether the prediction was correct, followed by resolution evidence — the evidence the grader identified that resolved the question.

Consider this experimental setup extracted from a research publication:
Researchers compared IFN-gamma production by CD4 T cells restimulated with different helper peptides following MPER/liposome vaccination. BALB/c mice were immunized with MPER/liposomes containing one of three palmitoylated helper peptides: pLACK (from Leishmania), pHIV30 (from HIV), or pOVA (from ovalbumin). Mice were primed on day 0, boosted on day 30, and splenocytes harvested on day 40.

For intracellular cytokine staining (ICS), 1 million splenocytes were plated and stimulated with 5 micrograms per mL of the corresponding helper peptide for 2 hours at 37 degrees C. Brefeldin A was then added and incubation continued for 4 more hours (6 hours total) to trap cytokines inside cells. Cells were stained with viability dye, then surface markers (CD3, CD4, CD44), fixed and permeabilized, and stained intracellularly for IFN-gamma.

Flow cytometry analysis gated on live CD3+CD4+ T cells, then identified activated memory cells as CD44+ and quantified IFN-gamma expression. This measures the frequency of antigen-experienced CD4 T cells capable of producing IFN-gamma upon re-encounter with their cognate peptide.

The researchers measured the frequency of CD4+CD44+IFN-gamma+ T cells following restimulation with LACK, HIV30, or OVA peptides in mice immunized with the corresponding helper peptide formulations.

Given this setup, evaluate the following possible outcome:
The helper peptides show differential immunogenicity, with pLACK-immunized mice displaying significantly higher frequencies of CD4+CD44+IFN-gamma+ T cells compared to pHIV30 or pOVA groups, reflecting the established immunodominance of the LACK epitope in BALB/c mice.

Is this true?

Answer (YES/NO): NO